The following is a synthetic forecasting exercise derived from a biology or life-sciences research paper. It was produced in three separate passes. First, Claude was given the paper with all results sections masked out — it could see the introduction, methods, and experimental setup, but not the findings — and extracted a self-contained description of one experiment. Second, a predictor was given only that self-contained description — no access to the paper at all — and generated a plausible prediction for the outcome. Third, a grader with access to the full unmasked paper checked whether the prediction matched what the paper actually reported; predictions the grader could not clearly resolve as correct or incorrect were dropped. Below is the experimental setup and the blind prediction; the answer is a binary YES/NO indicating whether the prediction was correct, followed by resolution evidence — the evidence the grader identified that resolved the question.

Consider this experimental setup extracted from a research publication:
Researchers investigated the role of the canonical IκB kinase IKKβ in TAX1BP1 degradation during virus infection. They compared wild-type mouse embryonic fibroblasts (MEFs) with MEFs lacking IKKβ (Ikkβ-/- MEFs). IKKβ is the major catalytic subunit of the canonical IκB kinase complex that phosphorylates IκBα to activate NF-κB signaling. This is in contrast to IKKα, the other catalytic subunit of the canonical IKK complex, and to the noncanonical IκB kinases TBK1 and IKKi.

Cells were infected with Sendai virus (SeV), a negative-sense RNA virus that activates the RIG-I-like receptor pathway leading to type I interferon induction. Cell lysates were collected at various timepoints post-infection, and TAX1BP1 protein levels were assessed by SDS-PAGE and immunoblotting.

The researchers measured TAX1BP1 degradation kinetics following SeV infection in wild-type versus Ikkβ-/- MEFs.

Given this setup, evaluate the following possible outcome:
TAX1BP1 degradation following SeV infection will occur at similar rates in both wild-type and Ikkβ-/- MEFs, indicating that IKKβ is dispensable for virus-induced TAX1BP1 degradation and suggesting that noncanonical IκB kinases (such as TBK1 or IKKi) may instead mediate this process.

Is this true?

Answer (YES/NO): NO